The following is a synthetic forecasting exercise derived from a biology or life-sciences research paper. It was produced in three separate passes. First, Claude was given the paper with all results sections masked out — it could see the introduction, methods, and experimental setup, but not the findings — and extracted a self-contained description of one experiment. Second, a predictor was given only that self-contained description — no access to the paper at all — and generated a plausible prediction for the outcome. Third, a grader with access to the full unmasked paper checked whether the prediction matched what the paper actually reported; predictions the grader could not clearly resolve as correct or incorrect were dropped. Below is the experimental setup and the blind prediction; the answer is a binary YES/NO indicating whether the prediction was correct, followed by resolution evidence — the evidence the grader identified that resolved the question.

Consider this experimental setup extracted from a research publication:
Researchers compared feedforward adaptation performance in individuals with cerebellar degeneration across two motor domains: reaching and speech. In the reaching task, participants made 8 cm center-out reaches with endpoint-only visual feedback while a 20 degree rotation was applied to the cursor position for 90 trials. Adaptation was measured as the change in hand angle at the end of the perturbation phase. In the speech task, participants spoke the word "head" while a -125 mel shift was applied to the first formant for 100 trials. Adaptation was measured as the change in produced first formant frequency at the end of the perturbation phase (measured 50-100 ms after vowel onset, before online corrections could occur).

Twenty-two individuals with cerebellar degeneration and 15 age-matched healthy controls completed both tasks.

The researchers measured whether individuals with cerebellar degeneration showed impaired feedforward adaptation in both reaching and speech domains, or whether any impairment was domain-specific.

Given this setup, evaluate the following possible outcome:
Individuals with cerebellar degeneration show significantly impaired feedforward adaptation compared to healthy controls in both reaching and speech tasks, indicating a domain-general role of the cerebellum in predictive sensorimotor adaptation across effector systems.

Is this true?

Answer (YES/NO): YES